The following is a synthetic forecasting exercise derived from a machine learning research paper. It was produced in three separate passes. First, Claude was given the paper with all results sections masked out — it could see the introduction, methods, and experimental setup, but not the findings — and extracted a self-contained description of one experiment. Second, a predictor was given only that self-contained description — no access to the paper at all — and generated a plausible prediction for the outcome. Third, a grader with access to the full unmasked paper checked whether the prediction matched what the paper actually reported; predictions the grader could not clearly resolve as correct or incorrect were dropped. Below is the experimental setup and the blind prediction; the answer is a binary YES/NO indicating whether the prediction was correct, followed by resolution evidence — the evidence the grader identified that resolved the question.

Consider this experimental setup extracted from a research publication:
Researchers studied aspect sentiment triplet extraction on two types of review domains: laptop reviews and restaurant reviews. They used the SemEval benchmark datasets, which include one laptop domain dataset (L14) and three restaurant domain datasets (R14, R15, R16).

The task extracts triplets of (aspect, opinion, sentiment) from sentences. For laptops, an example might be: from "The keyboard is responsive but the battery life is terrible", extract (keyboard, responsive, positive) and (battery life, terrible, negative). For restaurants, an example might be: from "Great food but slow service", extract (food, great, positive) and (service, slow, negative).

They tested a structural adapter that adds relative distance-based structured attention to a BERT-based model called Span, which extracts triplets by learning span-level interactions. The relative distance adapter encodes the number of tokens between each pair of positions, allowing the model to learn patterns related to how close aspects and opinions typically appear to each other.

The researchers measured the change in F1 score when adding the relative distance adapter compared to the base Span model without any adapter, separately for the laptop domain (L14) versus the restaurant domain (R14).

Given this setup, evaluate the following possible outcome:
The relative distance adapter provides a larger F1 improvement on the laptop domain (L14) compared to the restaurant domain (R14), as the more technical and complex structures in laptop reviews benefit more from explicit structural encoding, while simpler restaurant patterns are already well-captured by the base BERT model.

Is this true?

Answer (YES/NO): YES